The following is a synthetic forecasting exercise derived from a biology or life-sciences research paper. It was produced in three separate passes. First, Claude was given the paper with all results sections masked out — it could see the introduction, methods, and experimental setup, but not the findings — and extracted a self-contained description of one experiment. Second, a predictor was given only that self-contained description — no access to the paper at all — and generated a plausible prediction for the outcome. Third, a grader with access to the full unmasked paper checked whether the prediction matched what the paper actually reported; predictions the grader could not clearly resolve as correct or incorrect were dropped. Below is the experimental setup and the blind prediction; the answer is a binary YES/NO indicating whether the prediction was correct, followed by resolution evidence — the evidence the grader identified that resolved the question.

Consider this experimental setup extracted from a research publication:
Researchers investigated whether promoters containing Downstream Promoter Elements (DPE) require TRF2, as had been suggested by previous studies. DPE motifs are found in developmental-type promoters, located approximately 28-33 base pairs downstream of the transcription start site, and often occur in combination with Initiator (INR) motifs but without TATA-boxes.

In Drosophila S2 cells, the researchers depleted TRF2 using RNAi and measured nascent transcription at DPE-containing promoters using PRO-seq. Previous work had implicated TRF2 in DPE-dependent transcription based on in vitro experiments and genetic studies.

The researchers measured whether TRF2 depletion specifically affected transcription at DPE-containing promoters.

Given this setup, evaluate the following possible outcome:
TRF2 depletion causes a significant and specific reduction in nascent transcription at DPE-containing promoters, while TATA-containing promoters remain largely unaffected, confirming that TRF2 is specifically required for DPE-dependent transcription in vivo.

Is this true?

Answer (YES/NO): YES